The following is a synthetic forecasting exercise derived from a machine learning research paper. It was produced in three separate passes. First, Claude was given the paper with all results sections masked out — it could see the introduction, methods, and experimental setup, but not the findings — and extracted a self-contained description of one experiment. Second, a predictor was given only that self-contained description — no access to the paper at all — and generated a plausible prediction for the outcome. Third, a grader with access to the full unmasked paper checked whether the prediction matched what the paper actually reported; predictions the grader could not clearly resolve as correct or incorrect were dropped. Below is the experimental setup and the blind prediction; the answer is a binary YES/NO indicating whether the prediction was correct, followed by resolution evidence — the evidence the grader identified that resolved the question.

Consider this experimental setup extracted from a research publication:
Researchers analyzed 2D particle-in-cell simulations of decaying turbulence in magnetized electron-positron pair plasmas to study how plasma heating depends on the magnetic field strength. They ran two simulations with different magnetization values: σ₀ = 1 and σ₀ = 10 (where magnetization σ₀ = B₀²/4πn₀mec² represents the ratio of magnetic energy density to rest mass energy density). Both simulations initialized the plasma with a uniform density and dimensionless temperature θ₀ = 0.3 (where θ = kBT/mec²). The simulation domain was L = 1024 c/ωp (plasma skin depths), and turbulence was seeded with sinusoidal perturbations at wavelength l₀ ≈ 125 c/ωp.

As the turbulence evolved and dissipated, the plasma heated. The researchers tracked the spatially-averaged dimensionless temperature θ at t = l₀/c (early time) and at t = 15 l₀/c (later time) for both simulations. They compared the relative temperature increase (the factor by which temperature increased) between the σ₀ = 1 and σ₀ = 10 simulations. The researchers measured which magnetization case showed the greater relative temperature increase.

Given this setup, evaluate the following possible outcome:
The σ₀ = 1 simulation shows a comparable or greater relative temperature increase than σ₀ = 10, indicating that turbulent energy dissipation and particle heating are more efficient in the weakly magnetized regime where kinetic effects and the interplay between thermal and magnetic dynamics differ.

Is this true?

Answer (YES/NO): NO